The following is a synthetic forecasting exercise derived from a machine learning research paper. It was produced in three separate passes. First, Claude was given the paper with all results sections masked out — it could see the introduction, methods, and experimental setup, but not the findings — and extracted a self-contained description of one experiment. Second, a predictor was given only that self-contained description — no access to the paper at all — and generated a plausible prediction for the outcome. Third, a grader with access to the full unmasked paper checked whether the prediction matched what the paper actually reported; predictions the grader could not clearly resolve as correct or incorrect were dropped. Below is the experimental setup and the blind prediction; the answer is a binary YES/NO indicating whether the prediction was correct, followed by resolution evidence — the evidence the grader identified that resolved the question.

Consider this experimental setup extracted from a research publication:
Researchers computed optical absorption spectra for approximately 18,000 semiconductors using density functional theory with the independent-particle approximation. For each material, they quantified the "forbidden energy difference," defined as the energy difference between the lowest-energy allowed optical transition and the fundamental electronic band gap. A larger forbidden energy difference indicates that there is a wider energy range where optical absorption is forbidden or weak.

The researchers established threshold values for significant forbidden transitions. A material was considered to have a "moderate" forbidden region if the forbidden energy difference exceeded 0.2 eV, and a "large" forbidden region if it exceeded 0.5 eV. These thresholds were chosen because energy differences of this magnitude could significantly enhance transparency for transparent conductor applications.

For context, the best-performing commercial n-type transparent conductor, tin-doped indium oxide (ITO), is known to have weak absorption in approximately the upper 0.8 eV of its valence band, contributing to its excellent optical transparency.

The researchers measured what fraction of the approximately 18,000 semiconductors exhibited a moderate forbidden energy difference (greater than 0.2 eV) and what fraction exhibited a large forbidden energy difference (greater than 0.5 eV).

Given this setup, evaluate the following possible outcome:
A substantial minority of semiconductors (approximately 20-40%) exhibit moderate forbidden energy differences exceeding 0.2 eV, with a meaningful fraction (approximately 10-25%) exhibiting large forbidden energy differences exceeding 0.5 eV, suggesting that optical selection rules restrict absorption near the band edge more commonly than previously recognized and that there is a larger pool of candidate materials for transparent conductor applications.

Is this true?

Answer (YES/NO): NO